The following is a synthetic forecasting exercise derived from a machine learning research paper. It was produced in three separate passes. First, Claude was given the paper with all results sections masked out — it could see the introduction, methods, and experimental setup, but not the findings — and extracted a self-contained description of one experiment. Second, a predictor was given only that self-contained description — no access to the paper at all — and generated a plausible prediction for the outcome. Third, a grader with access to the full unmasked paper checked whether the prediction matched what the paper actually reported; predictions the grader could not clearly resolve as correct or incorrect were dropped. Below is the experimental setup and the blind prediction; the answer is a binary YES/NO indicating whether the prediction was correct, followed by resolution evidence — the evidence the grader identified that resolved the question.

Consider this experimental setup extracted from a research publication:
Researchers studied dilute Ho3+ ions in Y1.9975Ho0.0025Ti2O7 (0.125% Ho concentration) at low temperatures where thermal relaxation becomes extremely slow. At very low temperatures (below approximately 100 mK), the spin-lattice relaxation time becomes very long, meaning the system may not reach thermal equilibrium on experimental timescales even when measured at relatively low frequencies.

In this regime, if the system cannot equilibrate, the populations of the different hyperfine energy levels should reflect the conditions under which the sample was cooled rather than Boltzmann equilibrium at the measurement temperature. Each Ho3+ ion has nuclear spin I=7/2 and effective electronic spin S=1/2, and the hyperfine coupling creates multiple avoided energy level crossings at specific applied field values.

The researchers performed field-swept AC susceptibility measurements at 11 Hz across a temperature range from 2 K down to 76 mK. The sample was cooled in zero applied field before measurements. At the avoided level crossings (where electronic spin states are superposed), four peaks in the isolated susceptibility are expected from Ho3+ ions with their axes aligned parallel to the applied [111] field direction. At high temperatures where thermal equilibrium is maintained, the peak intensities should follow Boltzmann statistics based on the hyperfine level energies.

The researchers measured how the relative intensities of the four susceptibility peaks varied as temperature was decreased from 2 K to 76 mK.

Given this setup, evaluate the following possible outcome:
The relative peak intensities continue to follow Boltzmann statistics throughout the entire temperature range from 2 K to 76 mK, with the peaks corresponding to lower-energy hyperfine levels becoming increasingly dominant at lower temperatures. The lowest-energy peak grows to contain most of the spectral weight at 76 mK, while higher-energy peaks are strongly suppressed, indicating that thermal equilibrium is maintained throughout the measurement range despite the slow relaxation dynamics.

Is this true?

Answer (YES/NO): NO